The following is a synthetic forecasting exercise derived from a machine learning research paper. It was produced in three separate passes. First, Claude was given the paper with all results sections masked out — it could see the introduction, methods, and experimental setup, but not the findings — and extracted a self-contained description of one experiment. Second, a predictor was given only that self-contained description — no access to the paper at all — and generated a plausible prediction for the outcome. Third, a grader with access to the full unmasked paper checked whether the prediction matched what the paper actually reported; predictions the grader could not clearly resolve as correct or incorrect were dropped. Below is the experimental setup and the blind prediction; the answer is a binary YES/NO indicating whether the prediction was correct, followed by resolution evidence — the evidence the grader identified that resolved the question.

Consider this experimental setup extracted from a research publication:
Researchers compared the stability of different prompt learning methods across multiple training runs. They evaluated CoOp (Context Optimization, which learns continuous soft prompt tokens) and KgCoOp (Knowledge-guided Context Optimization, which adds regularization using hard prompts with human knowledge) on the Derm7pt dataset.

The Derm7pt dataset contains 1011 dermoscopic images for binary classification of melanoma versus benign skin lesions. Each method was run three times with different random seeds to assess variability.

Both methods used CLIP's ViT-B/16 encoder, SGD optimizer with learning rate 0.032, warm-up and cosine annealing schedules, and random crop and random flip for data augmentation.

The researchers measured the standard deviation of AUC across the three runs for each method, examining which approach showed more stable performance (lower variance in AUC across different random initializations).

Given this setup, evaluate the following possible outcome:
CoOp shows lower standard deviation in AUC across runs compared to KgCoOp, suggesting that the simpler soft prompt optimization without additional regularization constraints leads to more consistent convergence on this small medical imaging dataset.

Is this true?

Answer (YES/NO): YES